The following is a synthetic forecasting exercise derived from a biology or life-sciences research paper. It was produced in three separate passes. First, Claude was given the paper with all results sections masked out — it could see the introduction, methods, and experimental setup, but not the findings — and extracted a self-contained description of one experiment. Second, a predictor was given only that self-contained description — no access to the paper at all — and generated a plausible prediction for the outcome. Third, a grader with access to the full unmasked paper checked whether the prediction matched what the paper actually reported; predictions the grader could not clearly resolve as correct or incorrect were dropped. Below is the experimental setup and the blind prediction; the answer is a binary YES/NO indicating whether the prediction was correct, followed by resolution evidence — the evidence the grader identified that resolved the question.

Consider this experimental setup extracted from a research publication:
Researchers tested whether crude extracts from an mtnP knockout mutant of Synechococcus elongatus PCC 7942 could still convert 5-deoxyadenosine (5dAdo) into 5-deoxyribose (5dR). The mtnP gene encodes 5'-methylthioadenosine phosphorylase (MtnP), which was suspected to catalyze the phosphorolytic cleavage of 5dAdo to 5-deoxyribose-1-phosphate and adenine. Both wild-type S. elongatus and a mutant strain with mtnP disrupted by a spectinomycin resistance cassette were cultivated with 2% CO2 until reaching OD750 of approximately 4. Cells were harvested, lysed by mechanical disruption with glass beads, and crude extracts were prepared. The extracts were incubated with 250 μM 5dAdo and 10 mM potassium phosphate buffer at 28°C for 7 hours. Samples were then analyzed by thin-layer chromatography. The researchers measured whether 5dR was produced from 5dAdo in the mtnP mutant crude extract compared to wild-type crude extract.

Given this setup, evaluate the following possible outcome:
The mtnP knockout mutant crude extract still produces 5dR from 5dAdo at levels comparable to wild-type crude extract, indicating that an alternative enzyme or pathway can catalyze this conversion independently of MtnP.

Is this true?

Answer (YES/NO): NO